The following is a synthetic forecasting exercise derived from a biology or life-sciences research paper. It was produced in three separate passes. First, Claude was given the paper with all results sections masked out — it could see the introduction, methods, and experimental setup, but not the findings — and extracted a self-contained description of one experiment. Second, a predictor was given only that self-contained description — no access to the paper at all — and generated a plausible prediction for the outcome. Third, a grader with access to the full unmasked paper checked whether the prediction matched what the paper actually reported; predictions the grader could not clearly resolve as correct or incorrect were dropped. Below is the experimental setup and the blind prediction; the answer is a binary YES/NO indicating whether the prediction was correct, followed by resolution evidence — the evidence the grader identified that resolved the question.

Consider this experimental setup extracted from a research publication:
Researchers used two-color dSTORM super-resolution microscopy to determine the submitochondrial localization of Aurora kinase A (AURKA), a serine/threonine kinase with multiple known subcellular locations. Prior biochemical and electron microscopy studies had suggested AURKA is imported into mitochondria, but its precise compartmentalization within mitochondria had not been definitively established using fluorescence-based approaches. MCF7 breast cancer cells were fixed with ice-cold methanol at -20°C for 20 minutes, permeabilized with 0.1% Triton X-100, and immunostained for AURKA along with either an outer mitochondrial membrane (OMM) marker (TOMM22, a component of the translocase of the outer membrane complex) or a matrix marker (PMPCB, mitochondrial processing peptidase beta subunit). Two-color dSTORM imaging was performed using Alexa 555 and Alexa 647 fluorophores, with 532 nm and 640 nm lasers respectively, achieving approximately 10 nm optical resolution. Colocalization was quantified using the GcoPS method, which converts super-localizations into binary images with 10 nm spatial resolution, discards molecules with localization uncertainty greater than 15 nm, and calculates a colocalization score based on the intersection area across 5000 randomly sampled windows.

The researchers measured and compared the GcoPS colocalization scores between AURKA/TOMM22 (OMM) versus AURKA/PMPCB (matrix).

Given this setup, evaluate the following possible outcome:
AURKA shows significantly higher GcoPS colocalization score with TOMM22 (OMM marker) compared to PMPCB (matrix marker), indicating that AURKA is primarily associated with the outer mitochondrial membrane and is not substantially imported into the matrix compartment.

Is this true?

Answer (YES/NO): NO